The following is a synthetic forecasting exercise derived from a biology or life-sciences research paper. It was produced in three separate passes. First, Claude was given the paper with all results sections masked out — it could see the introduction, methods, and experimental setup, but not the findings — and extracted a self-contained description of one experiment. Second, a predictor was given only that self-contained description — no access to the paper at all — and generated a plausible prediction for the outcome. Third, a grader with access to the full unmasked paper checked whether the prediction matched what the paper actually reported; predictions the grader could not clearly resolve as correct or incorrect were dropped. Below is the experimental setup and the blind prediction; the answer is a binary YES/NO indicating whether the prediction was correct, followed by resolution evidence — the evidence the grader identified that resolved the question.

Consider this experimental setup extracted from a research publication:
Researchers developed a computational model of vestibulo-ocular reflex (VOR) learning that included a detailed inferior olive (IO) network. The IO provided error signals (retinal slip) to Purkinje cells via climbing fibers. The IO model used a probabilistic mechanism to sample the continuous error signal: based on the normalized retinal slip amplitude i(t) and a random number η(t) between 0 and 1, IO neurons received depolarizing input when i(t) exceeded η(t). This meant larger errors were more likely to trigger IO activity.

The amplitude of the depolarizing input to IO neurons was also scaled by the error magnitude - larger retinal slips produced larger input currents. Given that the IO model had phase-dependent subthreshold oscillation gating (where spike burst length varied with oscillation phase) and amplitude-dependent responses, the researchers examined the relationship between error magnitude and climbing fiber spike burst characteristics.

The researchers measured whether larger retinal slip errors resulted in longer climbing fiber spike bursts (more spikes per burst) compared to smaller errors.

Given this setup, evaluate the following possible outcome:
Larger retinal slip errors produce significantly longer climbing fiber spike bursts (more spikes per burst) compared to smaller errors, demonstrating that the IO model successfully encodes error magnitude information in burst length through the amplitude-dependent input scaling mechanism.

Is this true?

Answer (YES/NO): YES